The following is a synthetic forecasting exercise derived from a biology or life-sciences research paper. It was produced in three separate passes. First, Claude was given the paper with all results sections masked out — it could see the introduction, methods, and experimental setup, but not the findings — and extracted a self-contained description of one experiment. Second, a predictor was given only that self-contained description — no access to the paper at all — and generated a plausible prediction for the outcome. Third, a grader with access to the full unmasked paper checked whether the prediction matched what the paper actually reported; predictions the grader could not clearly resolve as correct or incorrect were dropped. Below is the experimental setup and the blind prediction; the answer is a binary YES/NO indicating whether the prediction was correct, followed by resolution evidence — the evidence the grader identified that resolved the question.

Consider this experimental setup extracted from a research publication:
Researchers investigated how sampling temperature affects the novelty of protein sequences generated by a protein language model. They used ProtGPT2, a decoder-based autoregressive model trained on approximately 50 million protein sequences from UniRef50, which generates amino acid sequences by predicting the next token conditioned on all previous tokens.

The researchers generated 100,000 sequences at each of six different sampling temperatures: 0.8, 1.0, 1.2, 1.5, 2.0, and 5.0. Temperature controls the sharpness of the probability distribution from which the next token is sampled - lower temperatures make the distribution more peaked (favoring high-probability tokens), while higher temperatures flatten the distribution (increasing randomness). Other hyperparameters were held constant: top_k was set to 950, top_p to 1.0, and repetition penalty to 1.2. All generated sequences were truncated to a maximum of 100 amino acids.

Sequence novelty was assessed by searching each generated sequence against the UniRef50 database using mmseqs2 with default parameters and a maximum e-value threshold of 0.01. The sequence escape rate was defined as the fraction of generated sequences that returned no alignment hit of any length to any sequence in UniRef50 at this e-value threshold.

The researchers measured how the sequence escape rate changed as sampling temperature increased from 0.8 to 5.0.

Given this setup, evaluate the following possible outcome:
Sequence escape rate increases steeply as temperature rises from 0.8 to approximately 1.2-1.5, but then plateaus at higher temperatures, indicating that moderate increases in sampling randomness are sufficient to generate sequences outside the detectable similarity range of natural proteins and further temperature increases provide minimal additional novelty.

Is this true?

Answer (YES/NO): NO